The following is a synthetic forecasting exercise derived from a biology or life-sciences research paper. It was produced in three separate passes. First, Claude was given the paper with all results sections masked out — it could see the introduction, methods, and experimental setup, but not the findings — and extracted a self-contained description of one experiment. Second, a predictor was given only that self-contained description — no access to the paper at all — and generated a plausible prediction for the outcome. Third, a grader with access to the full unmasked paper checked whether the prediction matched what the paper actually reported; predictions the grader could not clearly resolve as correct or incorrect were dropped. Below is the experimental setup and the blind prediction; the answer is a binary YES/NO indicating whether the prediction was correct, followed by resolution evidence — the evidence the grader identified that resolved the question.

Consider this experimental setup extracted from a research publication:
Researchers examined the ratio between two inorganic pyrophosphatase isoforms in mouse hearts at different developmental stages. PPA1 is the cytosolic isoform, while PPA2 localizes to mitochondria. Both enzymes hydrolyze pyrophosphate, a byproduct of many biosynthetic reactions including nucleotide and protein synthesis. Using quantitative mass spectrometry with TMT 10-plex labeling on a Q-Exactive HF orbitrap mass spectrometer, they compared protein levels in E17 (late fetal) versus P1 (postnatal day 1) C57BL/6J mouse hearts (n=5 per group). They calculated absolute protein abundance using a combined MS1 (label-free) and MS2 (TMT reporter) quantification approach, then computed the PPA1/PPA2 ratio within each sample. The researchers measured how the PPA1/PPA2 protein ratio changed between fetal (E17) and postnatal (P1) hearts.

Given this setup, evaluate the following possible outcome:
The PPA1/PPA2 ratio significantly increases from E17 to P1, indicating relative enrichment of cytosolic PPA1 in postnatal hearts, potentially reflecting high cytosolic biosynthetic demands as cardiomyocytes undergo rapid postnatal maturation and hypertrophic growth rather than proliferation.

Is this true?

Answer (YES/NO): NO